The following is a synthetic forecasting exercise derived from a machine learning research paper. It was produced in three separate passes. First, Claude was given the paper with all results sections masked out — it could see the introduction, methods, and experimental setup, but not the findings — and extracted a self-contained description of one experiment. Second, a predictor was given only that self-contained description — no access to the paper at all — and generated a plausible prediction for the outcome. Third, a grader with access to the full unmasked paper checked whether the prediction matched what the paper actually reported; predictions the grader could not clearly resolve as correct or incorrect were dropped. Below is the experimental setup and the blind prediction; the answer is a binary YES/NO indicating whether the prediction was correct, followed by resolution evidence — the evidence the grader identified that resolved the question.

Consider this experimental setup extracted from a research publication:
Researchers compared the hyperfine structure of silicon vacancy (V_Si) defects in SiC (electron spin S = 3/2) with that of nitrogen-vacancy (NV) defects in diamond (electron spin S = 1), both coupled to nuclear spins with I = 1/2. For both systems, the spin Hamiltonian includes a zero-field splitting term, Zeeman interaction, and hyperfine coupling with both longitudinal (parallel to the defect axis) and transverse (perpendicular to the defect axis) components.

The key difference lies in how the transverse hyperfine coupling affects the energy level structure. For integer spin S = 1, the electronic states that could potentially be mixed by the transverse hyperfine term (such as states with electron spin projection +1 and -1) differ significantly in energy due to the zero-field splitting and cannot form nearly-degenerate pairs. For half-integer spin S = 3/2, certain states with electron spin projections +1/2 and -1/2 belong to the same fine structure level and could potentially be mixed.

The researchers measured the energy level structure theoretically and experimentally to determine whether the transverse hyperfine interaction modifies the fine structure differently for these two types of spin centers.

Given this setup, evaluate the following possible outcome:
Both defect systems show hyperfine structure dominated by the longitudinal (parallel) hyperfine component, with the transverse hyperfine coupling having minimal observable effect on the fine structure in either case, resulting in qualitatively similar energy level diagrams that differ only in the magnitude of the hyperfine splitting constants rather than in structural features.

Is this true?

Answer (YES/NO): NO